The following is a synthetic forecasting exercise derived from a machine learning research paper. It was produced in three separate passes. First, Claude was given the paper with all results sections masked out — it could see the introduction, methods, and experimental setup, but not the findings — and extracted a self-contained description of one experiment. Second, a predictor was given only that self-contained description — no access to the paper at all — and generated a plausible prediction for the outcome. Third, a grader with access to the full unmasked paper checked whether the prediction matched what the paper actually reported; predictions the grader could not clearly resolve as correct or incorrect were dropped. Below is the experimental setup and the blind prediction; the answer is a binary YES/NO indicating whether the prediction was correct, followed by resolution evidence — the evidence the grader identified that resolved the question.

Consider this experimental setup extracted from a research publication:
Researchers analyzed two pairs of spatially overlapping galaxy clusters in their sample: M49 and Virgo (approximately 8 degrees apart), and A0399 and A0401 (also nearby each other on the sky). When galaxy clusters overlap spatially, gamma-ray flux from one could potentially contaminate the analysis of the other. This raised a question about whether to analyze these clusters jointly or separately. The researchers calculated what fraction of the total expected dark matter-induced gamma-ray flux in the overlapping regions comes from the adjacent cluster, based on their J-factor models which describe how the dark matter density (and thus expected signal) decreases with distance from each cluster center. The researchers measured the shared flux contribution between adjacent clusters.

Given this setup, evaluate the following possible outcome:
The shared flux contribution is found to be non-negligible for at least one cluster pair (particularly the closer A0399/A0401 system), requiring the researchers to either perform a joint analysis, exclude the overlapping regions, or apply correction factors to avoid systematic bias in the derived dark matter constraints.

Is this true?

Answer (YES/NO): NO